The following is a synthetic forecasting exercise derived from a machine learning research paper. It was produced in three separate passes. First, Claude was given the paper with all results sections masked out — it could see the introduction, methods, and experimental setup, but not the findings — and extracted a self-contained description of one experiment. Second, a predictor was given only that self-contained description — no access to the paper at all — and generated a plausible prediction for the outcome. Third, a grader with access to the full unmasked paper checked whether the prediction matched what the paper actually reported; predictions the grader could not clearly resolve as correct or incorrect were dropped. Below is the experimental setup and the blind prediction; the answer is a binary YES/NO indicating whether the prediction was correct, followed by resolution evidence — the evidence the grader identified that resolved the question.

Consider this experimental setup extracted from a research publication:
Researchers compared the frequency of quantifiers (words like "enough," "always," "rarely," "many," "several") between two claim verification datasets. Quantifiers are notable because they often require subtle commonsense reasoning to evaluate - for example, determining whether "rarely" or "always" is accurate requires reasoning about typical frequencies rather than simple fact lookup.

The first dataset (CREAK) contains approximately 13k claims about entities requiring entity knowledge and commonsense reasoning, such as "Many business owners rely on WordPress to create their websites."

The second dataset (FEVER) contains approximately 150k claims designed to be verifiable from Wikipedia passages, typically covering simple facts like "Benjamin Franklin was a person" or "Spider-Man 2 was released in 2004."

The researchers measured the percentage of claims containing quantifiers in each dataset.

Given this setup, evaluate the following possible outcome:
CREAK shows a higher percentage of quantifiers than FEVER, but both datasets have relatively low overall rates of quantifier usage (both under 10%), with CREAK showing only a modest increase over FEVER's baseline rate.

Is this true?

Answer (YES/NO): NO